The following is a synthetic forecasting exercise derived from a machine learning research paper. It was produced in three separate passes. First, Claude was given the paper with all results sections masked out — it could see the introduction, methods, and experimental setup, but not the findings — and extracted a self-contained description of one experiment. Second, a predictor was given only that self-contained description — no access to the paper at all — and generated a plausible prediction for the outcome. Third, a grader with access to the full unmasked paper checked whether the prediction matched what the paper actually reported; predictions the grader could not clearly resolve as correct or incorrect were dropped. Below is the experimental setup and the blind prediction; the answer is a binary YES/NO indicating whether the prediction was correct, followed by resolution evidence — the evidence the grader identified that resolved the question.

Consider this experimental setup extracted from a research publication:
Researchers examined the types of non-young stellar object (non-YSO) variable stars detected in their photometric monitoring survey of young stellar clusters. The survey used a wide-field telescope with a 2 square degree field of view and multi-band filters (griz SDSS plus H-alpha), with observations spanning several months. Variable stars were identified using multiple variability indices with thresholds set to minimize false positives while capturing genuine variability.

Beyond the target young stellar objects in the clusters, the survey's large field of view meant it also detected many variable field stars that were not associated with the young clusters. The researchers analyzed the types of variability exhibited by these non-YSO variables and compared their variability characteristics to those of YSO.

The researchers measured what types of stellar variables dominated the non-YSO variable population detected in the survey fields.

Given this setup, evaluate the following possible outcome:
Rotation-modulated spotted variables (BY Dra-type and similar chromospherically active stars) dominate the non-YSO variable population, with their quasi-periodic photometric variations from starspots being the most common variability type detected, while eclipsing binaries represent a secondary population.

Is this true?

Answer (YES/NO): NO